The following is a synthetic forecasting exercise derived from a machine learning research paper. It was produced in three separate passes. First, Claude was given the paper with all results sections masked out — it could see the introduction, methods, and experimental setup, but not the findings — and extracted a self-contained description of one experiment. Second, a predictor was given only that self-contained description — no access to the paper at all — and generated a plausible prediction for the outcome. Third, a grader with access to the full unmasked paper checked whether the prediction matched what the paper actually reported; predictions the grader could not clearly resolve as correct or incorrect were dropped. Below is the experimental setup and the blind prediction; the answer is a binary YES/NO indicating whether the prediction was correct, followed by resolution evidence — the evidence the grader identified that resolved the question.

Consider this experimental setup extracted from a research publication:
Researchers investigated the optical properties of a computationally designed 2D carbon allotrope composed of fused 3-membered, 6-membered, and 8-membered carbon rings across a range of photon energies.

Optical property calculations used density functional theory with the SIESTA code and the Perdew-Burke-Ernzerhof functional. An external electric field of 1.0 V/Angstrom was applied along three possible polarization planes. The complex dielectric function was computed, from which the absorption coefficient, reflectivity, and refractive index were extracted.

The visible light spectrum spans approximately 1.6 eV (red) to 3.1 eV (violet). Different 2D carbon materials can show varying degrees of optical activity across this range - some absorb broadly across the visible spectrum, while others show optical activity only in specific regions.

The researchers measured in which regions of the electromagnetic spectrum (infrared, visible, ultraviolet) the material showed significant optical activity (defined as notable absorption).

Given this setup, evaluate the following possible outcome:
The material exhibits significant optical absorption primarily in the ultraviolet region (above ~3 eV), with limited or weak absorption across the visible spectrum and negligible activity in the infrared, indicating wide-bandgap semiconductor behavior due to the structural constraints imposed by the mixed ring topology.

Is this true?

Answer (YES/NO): NO